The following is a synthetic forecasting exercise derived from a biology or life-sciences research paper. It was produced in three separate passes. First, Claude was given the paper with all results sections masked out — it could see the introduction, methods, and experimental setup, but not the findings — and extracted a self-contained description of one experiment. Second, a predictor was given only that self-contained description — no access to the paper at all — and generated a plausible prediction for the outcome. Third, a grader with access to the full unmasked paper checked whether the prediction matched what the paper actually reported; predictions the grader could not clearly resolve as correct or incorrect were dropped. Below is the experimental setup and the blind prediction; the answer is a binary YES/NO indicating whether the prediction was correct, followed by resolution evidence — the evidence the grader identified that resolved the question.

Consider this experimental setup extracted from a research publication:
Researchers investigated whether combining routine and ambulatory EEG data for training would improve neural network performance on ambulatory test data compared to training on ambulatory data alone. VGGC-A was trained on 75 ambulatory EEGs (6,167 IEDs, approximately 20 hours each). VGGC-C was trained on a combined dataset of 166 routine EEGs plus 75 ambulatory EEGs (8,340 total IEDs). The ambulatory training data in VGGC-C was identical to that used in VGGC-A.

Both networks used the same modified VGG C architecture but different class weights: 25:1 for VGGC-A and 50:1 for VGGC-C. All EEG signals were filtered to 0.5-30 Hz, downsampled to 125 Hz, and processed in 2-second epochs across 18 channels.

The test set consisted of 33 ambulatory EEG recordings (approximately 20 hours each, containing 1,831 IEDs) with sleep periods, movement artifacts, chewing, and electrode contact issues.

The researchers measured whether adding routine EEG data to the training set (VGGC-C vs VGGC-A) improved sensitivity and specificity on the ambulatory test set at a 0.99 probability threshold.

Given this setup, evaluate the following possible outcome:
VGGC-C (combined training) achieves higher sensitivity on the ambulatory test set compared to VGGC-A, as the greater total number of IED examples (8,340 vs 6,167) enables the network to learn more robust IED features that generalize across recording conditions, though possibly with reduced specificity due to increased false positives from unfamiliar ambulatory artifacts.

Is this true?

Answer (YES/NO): NO